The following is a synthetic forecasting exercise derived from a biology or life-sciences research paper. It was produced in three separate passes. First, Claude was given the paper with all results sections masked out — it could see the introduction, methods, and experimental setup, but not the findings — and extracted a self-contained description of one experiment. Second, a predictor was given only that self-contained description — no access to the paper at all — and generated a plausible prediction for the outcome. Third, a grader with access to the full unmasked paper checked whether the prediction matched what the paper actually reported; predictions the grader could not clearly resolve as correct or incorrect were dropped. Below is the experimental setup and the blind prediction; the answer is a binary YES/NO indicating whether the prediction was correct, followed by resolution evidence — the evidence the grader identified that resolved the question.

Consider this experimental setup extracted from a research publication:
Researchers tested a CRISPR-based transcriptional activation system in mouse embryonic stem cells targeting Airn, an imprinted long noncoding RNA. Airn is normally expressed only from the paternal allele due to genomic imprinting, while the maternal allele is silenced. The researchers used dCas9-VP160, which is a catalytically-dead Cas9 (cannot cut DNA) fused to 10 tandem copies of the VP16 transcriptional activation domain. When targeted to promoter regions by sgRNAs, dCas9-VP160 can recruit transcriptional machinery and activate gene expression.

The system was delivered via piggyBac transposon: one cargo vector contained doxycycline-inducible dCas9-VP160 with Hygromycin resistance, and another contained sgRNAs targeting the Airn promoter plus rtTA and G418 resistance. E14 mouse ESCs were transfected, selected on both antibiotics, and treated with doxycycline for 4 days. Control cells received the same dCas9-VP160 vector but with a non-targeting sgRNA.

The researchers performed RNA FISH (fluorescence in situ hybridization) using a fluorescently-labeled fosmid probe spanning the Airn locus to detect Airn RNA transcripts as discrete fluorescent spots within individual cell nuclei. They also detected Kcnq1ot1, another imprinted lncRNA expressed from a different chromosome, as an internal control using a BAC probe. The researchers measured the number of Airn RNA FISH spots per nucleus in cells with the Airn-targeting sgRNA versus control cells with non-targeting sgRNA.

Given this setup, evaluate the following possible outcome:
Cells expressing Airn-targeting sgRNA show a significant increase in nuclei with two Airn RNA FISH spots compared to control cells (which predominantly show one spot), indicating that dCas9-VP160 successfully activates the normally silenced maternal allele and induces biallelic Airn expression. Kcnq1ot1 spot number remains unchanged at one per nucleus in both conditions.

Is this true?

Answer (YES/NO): NO